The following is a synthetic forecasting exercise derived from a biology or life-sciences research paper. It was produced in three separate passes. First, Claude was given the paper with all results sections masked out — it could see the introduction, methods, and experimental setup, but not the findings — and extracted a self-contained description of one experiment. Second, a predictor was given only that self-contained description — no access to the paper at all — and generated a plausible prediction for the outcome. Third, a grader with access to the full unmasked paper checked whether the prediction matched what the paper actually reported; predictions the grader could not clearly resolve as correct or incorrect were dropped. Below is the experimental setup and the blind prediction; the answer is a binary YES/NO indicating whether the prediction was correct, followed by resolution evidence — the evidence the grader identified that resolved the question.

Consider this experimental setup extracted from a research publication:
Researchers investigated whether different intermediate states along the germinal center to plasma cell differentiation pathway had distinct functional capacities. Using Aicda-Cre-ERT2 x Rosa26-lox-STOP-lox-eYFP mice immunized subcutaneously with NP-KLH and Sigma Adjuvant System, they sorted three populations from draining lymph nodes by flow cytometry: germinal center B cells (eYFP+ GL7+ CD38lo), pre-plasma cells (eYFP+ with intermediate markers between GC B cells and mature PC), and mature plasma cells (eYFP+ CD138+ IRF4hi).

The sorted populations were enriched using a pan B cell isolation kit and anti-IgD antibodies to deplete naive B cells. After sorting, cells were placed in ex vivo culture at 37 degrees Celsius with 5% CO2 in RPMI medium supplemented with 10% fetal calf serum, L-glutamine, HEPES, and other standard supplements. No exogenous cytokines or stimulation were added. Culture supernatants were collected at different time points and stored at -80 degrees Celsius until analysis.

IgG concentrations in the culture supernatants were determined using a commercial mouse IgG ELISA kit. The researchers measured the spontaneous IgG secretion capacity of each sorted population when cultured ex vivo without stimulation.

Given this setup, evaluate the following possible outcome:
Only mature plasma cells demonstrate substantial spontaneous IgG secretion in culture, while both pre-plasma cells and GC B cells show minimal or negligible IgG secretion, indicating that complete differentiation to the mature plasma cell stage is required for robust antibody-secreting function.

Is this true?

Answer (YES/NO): NO